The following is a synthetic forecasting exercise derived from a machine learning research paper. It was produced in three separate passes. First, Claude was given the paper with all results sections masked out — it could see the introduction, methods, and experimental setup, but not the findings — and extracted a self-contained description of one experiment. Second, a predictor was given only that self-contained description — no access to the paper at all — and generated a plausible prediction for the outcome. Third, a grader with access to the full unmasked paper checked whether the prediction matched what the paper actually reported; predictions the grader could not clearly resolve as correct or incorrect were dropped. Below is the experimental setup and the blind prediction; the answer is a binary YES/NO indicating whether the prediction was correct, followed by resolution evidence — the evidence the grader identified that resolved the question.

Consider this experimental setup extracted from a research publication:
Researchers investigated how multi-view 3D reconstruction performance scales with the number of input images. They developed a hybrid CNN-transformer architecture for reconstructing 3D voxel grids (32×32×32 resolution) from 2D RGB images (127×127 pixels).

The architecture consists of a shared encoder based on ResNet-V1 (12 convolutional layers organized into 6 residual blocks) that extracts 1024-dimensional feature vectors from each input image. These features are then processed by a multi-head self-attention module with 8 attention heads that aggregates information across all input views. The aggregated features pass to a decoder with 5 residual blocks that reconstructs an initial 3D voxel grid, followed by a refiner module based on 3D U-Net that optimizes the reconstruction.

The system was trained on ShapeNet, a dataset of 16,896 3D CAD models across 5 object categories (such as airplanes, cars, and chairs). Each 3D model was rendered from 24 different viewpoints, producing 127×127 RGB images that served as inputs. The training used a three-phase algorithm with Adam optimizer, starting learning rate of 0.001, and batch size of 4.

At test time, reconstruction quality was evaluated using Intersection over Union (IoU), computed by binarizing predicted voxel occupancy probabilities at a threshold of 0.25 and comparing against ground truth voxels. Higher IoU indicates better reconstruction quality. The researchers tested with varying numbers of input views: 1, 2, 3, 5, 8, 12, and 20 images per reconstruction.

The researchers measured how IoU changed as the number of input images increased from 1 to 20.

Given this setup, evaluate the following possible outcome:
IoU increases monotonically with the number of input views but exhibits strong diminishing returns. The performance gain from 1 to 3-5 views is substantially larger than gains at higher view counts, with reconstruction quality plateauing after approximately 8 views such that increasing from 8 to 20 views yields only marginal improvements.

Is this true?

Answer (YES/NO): NO